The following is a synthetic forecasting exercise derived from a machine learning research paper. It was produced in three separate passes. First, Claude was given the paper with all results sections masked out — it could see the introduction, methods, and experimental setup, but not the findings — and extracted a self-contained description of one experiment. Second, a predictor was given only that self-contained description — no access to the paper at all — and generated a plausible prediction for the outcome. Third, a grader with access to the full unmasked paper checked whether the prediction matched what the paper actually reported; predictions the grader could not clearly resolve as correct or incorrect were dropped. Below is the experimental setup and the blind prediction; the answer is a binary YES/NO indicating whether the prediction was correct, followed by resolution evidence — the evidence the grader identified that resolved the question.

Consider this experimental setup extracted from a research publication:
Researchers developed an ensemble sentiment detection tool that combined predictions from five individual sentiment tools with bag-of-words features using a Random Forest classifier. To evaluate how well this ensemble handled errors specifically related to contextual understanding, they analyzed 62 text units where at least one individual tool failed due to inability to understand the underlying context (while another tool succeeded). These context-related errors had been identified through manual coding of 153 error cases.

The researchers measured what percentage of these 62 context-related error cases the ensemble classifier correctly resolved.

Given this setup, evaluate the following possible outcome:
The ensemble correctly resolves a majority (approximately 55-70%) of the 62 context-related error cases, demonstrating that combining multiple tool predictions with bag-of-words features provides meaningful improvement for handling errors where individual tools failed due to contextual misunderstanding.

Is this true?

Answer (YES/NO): NO